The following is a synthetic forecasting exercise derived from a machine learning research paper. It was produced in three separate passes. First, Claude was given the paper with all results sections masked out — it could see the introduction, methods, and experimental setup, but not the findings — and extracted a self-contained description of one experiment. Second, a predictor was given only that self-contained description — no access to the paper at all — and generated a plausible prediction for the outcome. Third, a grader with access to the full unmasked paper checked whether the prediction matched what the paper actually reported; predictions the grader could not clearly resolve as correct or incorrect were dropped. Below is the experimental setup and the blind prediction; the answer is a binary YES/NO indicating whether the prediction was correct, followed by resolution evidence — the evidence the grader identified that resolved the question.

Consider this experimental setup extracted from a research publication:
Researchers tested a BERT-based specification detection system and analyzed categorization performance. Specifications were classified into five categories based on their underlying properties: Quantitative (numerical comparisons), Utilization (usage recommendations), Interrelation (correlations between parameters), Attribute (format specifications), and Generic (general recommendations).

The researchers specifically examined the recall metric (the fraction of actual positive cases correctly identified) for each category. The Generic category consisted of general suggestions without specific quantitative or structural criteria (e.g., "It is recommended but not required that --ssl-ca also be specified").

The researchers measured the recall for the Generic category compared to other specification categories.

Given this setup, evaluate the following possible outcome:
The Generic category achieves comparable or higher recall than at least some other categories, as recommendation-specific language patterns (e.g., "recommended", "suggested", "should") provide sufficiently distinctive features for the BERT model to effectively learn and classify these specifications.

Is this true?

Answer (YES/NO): NO